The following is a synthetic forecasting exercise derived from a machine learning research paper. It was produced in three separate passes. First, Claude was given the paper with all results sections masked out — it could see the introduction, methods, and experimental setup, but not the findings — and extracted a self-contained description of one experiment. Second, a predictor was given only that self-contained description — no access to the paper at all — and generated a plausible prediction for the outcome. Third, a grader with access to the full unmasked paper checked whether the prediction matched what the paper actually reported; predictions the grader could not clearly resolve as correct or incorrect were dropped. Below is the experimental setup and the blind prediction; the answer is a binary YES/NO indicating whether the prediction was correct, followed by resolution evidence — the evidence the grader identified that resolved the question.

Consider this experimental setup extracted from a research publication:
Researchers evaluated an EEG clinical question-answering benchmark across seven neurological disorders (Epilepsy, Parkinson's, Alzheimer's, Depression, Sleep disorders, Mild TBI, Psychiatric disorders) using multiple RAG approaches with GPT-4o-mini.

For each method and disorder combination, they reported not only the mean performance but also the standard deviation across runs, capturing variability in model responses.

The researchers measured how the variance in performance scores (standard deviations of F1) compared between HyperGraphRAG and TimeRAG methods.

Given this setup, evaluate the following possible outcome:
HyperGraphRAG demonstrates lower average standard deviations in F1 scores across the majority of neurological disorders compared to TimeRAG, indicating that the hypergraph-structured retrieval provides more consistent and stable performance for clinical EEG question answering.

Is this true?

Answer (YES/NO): YES